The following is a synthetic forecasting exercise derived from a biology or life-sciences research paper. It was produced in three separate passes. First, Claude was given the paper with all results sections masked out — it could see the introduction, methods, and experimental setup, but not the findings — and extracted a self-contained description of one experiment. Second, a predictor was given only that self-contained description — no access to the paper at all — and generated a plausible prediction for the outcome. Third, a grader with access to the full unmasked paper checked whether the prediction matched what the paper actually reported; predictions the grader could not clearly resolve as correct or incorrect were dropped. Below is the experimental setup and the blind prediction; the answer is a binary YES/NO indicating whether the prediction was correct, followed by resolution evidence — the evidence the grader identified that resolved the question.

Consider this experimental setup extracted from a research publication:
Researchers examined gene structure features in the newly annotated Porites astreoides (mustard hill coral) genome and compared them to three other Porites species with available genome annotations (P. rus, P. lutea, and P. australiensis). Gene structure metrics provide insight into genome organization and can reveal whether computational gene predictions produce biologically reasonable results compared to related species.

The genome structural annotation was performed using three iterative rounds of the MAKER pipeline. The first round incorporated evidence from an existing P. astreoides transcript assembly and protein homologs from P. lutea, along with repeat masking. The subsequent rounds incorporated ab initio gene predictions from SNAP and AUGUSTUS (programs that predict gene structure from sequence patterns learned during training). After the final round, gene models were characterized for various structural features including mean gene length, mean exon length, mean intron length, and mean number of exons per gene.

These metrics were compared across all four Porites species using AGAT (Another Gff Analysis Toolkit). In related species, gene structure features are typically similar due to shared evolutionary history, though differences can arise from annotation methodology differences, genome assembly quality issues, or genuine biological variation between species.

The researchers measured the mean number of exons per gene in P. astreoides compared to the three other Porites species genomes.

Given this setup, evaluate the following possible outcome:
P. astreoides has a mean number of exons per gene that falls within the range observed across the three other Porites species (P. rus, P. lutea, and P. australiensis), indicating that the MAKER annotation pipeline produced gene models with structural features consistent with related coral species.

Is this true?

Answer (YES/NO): YES